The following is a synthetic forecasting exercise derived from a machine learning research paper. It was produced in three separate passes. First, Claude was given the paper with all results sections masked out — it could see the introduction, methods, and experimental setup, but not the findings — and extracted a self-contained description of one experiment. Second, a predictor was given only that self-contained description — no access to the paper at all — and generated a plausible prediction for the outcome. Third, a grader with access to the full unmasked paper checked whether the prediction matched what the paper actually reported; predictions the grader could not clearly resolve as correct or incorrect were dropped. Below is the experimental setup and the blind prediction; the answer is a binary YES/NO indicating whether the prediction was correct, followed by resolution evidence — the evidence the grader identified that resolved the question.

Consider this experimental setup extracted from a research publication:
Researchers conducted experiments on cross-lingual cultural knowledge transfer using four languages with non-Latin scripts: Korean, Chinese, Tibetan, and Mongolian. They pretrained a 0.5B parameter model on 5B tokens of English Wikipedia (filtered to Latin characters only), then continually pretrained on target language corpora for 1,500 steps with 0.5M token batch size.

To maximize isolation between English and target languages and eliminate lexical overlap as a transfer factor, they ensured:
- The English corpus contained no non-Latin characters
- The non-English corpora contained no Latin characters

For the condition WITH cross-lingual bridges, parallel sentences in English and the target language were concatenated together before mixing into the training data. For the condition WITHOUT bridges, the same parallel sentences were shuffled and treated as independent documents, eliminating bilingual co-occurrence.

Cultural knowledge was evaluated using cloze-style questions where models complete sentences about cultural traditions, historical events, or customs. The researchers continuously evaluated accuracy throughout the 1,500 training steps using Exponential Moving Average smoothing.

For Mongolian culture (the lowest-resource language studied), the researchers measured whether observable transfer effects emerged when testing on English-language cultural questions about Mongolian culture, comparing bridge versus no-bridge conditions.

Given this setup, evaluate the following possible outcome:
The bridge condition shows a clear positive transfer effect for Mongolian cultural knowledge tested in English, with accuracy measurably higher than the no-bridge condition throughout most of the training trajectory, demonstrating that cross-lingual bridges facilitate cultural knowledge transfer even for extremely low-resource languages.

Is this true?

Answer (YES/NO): YES